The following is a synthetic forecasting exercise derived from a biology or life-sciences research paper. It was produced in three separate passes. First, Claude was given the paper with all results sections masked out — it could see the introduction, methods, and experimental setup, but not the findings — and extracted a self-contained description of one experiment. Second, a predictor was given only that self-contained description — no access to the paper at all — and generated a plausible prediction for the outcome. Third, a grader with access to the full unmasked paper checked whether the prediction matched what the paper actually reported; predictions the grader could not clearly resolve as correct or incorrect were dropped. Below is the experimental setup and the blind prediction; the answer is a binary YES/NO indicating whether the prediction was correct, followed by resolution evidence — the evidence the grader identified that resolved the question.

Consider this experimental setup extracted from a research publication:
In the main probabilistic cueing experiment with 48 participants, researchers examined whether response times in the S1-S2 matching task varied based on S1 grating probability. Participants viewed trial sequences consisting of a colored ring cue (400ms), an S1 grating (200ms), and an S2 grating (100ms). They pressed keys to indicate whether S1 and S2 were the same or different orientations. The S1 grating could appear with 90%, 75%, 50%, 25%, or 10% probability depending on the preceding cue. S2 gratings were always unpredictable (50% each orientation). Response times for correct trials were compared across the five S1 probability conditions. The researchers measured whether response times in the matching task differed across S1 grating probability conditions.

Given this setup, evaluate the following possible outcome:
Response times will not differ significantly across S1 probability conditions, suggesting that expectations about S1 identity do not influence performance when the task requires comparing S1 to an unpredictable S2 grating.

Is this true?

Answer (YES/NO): YES